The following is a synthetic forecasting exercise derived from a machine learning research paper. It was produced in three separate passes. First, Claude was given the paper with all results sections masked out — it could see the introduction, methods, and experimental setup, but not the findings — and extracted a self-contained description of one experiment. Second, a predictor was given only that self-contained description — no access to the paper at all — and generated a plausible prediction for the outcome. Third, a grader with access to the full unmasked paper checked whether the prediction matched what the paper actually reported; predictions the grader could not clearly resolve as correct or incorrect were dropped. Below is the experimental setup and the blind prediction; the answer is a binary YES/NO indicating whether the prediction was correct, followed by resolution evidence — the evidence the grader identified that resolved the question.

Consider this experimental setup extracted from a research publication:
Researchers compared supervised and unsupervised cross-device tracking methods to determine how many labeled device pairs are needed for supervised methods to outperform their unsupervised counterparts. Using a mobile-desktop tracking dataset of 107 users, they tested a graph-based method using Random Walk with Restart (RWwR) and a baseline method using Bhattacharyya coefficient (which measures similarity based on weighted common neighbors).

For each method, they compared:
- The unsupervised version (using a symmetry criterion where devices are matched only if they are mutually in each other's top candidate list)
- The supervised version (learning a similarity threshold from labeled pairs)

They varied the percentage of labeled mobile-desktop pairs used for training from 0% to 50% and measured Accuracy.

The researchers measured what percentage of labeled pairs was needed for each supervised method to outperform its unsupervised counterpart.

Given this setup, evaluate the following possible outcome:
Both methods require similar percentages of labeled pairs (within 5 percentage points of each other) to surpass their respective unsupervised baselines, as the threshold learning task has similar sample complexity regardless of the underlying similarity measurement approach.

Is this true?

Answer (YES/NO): NO